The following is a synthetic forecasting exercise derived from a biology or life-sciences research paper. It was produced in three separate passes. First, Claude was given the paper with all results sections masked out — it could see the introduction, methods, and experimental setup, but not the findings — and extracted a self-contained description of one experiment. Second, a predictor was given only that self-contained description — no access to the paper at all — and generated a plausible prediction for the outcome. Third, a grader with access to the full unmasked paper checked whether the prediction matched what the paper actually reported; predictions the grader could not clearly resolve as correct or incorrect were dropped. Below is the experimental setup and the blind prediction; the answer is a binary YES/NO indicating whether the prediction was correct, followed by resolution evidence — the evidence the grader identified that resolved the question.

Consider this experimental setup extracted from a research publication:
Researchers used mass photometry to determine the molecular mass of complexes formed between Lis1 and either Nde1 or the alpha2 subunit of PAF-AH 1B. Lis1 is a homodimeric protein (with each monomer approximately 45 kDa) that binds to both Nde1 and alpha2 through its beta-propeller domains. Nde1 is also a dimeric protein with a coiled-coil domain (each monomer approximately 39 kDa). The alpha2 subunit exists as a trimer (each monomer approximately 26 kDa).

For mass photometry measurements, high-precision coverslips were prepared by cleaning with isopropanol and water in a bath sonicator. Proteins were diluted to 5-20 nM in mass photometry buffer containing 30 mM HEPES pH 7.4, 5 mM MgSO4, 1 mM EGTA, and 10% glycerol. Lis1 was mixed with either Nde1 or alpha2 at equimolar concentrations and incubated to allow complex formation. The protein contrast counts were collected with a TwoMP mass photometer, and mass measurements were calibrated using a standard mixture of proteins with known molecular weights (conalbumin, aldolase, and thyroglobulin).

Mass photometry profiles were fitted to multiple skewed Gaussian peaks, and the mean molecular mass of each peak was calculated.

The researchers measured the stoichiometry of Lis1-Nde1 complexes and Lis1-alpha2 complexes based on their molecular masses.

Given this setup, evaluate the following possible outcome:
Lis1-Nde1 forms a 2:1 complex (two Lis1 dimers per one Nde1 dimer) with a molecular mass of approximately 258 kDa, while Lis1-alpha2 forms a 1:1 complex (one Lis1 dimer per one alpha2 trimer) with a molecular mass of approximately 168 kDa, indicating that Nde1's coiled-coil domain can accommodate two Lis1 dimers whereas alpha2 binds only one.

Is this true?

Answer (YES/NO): NO